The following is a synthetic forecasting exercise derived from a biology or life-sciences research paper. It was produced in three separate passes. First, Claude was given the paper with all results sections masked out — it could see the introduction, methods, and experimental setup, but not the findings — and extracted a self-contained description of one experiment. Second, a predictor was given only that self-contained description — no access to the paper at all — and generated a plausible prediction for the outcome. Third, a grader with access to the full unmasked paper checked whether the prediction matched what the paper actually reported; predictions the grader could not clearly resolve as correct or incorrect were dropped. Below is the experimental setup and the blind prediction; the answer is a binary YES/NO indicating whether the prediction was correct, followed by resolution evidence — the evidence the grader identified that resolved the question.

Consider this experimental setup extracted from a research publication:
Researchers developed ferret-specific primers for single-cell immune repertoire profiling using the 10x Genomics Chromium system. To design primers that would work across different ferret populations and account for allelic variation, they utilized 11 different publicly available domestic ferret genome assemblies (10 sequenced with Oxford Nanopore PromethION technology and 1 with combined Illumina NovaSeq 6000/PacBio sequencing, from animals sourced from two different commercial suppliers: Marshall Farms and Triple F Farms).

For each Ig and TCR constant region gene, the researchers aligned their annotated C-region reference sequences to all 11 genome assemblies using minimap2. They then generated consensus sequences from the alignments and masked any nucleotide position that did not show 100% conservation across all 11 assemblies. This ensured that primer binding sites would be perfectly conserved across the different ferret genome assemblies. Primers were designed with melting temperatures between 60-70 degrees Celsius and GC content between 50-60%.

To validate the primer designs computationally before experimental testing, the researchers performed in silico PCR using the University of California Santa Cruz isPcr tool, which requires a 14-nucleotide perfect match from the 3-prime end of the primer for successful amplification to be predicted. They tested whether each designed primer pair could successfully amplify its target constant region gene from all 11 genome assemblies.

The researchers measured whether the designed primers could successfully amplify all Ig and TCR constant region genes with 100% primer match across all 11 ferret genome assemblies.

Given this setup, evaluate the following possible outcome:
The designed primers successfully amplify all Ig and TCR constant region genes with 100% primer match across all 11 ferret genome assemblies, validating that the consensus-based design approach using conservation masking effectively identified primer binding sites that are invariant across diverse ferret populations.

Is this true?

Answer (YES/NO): NO